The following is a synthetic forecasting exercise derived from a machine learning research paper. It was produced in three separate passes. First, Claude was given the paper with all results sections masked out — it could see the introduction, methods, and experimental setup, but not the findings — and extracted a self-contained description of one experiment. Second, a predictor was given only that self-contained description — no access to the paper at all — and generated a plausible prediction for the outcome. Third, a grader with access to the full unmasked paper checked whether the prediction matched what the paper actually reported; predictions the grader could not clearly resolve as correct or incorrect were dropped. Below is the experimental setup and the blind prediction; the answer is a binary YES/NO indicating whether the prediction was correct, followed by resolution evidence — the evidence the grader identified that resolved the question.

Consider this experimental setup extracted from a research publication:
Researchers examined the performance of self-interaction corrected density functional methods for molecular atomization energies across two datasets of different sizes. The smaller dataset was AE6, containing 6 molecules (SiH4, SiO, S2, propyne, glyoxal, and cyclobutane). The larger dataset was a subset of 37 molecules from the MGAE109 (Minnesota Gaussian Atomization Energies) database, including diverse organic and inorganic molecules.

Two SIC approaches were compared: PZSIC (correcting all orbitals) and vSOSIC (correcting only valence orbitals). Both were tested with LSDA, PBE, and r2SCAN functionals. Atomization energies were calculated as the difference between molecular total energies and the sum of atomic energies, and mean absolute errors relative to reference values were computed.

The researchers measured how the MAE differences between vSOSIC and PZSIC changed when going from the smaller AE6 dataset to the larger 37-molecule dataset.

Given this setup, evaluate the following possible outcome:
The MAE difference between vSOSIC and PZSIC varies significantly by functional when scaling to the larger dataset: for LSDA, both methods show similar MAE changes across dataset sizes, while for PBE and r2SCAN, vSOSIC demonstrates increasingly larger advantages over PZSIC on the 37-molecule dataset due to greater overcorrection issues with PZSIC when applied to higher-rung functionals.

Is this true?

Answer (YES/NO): NO